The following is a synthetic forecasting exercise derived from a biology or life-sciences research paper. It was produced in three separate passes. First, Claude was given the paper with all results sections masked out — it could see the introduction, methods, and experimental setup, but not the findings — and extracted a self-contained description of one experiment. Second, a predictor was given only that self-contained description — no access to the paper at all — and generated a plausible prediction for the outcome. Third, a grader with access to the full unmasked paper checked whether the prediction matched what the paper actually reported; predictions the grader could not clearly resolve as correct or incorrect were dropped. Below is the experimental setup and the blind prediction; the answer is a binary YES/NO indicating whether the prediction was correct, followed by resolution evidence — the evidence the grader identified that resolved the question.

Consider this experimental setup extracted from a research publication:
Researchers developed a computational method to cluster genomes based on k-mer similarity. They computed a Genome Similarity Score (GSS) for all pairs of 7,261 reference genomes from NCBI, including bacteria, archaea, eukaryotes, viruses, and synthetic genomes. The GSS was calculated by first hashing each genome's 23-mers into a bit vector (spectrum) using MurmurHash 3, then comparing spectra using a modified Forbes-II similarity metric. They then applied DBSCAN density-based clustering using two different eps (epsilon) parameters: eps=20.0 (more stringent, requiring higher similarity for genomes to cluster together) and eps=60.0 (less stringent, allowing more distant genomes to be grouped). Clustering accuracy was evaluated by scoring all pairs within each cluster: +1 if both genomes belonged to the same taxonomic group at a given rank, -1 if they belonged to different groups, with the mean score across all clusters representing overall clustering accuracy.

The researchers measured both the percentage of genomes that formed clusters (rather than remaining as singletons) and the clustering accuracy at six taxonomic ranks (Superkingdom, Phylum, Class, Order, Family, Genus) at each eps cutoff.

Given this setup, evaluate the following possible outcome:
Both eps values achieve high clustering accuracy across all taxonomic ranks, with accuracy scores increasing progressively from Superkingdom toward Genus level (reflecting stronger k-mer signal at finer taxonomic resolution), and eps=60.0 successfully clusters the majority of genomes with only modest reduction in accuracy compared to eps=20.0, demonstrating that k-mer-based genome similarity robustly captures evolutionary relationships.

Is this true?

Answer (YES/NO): NO